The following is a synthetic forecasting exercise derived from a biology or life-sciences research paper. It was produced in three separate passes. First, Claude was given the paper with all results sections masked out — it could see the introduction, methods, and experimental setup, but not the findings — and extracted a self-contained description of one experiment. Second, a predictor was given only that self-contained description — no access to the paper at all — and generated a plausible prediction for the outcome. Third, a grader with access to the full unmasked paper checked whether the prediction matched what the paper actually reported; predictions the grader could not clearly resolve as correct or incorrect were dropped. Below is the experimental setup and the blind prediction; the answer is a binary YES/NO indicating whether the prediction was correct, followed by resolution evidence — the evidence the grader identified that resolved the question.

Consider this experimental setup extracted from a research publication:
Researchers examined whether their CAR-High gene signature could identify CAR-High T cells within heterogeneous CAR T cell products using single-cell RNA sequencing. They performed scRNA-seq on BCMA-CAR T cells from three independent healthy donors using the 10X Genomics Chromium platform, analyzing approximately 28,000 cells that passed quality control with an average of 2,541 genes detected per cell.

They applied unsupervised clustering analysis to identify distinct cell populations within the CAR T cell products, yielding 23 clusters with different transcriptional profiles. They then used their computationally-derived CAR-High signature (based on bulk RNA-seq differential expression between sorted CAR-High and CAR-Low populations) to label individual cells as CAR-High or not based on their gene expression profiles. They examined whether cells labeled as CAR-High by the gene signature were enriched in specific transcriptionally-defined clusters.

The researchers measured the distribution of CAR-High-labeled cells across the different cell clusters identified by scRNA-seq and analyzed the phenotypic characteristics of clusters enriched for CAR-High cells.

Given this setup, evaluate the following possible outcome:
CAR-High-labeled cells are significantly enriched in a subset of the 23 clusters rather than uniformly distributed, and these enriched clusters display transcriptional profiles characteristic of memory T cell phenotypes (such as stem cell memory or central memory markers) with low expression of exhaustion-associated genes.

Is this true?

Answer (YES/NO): NO